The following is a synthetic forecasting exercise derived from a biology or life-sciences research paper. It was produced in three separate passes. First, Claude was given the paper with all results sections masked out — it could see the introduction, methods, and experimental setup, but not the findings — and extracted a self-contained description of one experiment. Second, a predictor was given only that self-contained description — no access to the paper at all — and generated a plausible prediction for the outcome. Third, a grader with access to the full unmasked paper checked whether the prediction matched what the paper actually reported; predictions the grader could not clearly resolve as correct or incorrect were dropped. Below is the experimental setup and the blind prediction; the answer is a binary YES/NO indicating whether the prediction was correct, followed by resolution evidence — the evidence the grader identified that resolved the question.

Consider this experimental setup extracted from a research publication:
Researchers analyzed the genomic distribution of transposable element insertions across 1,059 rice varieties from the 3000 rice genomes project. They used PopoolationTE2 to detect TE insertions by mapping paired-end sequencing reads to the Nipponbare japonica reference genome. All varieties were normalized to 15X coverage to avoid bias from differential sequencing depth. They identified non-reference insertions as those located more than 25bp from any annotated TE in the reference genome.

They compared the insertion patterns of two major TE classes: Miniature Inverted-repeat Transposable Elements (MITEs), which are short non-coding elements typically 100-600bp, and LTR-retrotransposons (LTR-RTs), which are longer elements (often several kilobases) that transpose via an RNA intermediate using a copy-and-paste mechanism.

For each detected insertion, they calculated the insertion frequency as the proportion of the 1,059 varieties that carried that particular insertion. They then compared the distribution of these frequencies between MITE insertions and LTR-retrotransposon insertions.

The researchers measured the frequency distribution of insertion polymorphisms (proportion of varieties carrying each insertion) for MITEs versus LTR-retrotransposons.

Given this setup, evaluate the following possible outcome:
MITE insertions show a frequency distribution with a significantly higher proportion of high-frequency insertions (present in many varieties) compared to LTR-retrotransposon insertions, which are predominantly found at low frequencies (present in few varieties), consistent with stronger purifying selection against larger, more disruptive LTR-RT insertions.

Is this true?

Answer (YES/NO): YES